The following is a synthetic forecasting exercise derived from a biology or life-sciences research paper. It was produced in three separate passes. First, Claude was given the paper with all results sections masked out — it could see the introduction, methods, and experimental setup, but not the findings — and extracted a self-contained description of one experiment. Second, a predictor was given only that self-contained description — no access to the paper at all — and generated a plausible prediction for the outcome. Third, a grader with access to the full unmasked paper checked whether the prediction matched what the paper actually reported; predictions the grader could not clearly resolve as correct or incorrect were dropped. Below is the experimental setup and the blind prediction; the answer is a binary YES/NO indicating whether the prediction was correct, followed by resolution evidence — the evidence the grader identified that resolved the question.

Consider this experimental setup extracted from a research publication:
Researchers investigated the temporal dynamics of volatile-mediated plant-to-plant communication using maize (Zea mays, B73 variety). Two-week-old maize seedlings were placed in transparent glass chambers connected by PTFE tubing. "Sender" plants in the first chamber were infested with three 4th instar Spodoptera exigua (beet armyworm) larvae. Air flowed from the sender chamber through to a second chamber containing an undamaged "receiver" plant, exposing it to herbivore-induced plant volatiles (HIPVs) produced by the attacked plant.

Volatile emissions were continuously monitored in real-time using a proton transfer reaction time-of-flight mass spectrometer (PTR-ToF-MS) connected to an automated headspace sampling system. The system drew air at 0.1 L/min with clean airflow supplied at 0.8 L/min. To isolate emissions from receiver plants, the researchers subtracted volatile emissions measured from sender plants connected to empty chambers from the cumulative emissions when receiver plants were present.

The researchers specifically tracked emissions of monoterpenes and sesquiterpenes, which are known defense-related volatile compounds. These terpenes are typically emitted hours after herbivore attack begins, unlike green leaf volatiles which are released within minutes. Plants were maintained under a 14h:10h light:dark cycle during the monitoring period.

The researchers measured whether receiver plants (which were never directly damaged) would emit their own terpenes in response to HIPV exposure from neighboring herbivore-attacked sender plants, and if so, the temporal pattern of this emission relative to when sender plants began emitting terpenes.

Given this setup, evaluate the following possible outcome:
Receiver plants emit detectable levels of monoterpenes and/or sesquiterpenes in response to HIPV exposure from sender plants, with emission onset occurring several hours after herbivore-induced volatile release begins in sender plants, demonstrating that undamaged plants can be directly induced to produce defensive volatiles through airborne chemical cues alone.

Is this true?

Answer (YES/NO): NO